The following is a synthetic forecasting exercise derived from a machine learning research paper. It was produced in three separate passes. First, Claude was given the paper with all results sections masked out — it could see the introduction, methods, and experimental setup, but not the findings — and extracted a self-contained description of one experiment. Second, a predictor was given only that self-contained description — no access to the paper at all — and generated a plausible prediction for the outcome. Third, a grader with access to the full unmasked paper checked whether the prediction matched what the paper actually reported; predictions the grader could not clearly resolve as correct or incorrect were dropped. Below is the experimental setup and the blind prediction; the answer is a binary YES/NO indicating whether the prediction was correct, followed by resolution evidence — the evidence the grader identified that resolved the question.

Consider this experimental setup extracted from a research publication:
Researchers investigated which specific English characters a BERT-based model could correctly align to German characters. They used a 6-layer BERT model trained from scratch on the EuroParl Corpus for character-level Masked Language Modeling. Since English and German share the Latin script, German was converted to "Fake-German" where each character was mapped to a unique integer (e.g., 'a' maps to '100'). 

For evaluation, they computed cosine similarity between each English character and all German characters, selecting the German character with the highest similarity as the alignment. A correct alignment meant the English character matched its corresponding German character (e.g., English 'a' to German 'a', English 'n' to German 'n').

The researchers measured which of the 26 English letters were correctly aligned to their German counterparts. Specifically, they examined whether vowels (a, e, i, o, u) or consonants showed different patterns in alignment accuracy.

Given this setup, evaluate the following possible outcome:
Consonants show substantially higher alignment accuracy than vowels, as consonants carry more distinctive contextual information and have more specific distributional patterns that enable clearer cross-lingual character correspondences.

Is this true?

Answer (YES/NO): NO